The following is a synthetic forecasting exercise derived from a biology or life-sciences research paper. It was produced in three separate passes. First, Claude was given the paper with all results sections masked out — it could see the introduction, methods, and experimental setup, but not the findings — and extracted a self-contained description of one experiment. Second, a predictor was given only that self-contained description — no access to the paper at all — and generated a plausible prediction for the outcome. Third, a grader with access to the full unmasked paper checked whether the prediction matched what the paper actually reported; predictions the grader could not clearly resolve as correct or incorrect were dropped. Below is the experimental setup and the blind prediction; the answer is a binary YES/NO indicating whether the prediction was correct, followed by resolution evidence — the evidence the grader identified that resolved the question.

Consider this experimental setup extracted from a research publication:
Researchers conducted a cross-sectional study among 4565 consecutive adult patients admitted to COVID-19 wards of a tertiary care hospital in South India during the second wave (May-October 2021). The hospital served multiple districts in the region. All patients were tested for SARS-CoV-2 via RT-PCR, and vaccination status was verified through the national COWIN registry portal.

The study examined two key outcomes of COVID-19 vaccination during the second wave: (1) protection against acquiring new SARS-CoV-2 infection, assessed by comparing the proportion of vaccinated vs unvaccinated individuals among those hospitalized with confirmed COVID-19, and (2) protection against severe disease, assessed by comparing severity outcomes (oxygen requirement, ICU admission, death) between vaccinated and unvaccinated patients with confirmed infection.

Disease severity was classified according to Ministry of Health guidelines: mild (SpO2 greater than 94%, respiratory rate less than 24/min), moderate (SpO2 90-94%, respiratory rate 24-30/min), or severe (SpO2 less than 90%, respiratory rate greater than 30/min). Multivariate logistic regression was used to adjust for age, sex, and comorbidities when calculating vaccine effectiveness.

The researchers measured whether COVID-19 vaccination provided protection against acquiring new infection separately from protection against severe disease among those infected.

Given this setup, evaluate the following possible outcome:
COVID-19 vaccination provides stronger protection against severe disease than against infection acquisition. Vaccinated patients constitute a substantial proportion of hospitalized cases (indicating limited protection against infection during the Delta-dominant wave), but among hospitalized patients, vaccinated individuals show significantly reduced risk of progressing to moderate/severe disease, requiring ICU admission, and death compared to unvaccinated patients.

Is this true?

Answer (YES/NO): NO